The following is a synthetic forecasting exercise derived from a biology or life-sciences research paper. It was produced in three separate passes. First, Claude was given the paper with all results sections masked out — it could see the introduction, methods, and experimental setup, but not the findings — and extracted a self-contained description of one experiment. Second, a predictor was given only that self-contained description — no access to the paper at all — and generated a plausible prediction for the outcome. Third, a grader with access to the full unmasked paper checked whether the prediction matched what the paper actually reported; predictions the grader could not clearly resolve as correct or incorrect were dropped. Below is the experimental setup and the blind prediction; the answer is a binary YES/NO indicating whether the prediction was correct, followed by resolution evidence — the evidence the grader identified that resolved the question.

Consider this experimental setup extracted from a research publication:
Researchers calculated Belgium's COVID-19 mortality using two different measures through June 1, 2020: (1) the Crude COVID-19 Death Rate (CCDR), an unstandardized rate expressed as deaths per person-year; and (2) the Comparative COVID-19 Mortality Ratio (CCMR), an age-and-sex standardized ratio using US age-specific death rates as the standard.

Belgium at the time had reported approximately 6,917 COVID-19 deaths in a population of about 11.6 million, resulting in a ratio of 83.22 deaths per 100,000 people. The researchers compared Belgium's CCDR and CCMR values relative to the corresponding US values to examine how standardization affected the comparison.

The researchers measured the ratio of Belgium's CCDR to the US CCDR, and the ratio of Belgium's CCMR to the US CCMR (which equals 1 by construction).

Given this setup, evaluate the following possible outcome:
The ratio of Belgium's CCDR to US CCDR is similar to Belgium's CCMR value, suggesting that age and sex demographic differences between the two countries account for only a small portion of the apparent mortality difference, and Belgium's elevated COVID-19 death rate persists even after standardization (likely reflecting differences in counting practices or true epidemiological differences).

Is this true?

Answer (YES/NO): NO